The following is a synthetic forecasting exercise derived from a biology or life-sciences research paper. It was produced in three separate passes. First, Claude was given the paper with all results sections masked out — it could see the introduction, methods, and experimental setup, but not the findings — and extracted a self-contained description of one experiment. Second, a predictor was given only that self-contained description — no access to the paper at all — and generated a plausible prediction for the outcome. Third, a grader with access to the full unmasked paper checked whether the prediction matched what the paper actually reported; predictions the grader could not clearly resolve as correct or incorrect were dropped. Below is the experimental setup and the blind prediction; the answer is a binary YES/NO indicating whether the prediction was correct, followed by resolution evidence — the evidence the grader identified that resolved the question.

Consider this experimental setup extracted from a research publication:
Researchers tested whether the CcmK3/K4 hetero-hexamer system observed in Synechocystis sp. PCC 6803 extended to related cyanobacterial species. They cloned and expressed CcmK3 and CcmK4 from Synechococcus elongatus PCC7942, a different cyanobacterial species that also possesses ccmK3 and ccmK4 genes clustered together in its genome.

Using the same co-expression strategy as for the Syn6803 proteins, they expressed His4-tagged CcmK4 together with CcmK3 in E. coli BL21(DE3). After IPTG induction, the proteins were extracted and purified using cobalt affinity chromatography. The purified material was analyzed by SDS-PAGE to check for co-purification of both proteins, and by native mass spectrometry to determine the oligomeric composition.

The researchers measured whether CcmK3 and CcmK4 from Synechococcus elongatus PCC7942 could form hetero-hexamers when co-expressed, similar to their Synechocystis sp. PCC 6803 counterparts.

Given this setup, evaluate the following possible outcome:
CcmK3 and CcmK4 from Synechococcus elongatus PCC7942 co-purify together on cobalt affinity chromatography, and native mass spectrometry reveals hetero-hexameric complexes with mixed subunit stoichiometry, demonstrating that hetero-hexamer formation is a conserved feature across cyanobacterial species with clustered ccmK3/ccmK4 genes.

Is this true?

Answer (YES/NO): NO